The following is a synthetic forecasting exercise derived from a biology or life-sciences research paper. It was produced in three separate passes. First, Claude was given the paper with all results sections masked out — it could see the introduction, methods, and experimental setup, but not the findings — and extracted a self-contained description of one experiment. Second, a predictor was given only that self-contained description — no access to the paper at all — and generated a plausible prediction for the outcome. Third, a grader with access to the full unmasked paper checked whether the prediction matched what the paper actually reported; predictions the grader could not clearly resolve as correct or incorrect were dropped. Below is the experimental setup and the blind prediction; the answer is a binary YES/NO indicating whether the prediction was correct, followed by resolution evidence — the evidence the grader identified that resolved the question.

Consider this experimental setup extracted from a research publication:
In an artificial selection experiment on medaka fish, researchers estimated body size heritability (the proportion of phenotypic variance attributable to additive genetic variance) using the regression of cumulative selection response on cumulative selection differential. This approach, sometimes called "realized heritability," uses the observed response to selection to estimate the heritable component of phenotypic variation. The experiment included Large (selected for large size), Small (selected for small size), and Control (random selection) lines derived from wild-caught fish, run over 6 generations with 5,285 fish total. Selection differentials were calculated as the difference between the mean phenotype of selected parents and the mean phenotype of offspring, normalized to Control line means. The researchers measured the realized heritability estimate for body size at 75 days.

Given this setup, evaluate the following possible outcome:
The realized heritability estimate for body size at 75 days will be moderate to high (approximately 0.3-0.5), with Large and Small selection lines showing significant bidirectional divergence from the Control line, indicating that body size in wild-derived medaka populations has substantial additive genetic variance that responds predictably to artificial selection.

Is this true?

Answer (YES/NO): NO